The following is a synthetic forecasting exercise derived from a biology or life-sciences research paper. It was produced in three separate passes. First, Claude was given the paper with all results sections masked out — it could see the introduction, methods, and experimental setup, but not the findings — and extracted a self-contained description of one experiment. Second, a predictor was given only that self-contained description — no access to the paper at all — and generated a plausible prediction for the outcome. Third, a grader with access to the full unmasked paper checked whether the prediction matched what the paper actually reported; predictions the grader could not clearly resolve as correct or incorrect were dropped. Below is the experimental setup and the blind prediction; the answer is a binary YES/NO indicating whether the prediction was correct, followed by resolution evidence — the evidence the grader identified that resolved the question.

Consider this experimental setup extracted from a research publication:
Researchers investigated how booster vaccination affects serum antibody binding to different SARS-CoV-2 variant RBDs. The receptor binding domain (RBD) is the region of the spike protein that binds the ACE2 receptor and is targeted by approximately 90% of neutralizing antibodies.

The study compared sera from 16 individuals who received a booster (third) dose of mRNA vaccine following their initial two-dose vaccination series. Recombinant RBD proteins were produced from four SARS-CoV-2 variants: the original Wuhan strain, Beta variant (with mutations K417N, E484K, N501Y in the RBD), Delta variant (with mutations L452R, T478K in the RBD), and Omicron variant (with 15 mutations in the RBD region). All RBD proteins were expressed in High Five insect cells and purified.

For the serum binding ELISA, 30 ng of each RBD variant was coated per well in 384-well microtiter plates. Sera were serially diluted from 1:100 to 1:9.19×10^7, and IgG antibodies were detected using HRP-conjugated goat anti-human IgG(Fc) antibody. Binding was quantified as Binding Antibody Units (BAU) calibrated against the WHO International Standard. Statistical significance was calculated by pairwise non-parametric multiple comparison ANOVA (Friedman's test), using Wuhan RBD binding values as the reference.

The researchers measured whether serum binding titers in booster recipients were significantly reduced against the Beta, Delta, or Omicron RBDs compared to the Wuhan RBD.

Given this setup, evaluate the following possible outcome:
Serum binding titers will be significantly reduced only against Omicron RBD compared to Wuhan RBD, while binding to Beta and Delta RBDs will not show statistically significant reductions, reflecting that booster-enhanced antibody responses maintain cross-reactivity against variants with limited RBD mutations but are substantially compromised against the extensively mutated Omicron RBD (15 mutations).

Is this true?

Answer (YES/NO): YES